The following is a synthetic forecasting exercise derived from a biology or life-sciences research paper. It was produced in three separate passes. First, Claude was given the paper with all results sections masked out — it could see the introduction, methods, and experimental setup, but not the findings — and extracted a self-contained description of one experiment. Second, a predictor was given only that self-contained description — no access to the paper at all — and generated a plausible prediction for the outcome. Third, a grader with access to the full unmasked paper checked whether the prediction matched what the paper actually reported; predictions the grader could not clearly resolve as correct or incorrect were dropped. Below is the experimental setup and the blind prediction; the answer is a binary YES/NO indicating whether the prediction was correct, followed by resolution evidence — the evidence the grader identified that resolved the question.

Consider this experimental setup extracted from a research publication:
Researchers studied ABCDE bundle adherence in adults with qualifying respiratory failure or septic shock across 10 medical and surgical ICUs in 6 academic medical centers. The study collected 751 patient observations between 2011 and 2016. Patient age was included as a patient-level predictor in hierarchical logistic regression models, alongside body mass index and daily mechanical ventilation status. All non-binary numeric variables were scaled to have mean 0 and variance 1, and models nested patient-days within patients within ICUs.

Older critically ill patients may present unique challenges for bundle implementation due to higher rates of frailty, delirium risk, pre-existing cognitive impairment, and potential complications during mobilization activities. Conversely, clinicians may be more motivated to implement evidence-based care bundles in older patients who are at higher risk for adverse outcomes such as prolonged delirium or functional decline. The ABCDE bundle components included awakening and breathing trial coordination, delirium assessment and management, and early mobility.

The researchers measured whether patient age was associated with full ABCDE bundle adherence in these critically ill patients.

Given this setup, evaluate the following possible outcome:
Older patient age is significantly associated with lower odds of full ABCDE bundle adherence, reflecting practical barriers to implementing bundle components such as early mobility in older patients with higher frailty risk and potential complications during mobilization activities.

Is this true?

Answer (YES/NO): YES